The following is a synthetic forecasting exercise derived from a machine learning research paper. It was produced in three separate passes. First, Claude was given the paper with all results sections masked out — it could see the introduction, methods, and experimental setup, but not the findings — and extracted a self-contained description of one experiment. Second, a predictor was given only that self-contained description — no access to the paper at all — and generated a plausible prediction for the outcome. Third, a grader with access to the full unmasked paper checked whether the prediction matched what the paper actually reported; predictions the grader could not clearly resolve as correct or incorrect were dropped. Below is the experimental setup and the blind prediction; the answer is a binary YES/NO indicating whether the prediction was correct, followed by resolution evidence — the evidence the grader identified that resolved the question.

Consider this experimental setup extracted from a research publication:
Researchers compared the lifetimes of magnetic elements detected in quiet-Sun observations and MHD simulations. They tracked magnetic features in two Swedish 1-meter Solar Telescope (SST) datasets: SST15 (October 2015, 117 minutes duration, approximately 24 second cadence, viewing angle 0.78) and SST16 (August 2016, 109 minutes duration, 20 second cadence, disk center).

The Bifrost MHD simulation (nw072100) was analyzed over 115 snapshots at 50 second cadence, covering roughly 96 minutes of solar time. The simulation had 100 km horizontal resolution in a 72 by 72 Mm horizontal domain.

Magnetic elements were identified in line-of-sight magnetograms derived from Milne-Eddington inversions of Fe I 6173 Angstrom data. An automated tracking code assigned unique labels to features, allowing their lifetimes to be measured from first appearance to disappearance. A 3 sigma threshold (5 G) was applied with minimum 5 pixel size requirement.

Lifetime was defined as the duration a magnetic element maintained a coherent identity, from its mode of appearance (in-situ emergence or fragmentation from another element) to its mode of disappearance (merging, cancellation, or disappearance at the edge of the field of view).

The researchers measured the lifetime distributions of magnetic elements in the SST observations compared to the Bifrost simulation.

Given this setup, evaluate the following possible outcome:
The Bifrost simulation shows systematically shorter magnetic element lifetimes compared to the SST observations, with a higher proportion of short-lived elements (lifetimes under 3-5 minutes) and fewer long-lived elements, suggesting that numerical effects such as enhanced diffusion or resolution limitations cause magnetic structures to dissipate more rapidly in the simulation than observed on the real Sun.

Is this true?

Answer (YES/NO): NO